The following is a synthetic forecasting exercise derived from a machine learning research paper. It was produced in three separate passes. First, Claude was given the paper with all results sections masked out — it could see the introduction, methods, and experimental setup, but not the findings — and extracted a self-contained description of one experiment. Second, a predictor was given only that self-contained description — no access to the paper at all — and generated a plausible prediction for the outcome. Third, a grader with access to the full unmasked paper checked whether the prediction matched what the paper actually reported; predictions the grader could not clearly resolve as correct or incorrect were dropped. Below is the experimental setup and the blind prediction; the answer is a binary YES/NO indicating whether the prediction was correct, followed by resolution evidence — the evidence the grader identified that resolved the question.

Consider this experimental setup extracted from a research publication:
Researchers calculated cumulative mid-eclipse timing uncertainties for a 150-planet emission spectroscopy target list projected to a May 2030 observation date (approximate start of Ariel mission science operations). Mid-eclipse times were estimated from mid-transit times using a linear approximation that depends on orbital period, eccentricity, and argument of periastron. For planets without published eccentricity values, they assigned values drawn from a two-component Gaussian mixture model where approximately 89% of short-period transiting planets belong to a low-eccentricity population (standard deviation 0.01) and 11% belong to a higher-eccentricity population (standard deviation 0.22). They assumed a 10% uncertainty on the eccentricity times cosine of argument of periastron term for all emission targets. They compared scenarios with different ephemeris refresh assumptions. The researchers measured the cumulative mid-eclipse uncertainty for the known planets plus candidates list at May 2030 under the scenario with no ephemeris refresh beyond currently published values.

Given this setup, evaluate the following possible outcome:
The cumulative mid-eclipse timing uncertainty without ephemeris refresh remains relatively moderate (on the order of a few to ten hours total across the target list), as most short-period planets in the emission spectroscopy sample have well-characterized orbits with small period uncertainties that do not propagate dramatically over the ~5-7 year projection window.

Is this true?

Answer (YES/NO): NO